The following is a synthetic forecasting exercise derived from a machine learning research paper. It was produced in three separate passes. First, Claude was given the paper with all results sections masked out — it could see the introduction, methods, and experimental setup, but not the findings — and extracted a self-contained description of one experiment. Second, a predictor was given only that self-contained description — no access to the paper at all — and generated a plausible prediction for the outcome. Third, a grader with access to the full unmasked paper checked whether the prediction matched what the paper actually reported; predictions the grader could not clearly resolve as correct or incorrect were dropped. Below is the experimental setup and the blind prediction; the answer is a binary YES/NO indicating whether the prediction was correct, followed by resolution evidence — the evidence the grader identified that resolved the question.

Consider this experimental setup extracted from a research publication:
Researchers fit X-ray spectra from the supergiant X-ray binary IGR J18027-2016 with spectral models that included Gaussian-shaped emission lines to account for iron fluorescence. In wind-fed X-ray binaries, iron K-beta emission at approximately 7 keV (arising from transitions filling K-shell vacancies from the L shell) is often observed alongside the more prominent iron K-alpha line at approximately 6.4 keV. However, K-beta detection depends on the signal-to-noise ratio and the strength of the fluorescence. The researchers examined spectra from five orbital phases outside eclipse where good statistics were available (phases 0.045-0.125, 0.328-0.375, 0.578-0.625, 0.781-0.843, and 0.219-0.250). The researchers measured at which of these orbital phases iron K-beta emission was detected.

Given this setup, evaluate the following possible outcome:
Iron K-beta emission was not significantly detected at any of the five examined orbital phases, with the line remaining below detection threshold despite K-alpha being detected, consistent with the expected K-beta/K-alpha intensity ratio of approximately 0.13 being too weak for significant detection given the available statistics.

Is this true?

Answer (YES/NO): NO